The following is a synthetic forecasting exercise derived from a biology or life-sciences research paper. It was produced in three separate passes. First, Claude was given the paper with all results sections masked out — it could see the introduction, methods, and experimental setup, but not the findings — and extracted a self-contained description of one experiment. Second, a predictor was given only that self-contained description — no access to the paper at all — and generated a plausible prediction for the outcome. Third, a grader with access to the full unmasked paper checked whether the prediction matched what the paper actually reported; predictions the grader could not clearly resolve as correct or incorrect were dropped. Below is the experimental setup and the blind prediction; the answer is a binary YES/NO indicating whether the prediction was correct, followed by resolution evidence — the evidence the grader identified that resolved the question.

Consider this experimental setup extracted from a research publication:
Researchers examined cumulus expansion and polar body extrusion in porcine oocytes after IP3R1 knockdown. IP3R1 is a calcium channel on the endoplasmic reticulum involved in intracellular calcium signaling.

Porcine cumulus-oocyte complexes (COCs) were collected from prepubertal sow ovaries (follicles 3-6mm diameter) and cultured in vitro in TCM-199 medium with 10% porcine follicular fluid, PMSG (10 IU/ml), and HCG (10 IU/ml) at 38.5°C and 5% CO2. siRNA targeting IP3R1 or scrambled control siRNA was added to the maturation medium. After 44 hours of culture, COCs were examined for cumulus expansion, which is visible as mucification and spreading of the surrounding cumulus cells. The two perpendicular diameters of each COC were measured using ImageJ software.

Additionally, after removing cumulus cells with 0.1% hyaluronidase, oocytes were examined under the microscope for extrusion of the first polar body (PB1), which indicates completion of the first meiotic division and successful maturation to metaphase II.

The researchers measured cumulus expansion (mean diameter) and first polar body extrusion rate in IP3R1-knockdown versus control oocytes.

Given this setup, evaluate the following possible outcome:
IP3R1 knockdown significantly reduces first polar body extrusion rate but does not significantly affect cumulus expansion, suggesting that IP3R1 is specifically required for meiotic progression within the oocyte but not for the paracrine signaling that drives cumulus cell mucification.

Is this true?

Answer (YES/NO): NO